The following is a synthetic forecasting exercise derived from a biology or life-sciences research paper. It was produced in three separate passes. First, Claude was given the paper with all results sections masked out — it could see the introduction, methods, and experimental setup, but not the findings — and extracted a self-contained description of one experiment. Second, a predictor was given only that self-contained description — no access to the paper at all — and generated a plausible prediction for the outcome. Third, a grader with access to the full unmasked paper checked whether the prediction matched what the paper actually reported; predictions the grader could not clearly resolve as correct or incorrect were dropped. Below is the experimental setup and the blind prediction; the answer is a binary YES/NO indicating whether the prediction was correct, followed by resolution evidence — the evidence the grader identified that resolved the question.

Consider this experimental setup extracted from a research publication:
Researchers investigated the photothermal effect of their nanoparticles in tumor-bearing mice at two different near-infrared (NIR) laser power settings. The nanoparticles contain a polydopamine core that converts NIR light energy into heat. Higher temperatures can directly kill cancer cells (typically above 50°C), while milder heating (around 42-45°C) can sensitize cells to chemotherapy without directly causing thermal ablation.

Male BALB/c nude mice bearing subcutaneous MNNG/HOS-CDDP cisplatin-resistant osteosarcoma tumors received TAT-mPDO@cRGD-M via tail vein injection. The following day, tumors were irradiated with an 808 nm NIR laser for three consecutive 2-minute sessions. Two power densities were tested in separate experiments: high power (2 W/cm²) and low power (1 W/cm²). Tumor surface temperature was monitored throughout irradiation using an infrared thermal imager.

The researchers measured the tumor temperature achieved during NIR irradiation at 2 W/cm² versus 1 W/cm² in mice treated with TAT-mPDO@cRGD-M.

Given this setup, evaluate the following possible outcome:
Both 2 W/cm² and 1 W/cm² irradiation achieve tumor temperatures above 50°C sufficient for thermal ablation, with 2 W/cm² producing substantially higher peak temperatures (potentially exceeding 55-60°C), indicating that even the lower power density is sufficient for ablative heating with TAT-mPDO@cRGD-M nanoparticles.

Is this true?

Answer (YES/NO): NO